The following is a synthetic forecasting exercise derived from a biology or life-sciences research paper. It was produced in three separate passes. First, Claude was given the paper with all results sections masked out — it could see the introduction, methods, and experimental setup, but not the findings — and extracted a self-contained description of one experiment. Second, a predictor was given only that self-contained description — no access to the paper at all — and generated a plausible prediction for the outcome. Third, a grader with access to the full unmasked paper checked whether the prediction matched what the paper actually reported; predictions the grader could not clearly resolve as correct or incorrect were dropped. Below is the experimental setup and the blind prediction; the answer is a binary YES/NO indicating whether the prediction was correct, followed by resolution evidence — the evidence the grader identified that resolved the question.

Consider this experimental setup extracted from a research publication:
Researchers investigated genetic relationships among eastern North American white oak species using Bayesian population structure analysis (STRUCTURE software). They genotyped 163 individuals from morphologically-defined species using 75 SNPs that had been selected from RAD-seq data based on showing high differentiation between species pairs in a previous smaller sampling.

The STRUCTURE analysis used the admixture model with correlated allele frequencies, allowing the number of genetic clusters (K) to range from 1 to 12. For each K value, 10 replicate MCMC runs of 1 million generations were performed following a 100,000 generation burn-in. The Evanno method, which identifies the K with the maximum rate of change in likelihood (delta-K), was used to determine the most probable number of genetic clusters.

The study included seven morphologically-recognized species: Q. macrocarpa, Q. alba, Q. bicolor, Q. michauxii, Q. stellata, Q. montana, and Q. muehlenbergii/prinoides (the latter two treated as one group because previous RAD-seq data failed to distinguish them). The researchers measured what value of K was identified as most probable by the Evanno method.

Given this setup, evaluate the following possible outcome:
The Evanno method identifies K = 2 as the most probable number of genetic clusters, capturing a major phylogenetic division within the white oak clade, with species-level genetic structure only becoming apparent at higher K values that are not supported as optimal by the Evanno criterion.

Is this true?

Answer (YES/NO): NO